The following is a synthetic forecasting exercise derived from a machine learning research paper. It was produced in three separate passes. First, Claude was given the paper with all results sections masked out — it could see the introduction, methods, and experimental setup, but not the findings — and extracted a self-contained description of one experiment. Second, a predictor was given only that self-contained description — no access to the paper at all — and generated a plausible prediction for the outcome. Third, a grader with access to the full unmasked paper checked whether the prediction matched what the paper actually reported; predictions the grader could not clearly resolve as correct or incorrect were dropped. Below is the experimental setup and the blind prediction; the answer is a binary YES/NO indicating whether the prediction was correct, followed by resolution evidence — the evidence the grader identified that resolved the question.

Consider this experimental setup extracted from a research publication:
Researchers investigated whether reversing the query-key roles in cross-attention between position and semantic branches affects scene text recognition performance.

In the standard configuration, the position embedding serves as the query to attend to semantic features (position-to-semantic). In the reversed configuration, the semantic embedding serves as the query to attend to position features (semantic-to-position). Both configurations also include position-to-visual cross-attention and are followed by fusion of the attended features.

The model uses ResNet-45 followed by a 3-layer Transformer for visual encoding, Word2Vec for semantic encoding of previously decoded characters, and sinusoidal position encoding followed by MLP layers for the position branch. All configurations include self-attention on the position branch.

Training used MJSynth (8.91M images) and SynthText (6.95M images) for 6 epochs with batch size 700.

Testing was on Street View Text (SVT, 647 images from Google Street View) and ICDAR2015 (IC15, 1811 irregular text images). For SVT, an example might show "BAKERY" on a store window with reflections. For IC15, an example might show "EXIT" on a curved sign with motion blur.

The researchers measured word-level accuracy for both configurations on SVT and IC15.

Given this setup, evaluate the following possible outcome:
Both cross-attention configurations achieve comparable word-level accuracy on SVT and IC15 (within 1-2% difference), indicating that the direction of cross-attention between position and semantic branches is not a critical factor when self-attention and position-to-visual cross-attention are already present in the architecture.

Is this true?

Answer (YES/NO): NO